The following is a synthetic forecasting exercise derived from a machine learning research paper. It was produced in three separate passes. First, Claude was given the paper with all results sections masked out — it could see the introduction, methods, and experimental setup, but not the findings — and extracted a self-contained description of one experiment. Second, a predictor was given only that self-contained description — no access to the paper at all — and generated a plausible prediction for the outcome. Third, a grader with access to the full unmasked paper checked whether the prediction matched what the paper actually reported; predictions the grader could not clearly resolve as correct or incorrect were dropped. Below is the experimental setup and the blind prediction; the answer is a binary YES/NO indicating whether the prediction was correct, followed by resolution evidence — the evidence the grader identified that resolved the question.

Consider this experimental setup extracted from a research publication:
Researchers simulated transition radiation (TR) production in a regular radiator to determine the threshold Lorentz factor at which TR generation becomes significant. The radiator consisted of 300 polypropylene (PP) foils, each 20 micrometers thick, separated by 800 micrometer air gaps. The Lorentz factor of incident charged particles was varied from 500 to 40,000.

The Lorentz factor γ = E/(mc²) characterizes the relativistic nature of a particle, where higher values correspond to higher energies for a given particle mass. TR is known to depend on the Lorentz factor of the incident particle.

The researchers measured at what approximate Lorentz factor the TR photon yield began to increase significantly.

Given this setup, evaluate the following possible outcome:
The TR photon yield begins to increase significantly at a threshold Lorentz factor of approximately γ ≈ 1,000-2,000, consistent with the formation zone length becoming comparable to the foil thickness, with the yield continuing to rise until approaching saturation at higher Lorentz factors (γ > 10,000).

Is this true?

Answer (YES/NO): YES